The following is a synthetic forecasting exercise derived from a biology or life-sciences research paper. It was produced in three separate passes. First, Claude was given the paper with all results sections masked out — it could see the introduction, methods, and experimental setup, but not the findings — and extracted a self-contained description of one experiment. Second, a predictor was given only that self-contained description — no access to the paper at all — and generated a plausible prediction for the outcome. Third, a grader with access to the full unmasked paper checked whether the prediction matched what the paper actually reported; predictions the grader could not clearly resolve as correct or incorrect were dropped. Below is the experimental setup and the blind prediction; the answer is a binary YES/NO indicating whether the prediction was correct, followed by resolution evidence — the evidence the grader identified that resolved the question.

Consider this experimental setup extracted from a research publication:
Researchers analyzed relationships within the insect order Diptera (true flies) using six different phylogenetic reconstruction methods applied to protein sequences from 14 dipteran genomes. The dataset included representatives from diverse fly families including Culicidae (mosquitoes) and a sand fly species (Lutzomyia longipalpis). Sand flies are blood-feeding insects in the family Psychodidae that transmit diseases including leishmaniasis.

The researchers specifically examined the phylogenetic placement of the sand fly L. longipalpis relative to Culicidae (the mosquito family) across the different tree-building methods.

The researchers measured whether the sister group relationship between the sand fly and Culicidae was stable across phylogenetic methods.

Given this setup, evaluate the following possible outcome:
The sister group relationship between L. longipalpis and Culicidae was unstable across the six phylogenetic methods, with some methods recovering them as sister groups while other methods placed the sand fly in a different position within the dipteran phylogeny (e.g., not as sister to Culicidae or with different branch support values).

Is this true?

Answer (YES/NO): YES